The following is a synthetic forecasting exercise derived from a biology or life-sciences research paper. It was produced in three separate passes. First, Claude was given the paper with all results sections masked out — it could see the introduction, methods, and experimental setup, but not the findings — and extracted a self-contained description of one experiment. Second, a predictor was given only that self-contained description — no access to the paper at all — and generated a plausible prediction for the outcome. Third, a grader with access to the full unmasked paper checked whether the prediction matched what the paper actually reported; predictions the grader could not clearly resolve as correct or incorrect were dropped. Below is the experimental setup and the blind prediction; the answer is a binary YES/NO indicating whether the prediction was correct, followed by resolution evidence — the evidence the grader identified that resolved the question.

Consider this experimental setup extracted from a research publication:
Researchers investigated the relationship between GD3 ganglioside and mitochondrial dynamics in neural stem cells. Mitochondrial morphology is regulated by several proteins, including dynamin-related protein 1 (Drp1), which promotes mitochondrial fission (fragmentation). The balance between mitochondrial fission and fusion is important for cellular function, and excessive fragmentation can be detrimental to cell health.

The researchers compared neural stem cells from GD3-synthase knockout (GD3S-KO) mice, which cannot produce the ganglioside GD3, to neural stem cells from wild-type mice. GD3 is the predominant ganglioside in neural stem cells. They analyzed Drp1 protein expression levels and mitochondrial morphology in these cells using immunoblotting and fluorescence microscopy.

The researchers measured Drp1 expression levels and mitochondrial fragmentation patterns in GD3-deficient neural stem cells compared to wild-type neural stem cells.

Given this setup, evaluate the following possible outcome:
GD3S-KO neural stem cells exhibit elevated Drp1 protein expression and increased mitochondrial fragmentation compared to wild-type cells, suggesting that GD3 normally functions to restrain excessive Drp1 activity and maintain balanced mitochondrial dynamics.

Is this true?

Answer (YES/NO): YES